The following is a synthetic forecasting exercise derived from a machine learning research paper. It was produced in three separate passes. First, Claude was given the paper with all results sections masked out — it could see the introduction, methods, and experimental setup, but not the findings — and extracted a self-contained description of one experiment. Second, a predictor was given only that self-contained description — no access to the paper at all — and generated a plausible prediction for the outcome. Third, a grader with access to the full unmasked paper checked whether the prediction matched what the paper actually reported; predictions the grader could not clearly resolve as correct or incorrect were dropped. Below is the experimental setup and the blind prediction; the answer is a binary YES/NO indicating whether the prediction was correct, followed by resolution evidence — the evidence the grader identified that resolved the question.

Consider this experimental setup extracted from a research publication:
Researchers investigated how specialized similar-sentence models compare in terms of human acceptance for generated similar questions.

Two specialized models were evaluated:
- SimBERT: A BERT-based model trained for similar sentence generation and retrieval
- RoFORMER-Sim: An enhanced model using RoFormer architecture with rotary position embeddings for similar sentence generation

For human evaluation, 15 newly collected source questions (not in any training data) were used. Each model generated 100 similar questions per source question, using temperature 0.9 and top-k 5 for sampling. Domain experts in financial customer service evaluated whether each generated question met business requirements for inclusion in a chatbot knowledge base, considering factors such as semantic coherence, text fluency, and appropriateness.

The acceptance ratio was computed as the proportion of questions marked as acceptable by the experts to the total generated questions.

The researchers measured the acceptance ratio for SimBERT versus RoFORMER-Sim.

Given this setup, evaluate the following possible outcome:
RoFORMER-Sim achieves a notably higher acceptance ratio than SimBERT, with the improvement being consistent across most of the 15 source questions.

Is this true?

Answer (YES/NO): NO